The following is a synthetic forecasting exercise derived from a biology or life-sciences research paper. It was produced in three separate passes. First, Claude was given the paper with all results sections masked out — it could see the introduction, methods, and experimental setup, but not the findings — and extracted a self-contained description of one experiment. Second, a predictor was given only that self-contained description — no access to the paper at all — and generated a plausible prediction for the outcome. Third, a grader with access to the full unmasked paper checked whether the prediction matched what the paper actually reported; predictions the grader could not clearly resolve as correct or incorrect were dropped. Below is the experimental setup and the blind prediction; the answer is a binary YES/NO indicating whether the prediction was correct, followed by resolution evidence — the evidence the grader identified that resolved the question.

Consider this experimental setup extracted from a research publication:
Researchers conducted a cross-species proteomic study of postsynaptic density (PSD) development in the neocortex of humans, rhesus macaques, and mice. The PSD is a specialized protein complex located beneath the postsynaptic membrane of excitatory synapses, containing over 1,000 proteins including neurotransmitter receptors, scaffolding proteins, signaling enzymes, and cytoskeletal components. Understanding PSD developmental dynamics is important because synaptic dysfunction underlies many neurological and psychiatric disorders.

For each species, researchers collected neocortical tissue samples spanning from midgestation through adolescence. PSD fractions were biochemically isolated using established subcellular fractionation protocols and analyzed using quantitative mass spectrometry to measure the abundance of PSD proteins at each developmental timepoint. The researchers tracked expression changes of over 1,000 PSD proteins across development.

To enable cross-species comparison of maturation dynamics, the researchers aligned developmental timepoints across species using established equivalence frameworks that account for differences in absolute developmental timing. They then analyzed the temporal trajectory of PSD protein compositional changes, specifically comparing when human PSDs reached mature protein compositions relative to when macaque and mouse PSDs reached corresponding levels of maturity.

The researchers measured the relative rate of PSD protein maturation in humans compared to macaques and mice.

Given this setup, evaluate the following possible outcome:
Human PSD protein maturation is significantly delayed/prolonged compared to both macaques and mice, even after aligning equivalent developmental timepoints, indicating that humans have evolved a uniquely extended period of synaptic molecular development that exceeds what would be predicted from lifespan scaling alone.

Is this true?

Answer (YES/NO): YES